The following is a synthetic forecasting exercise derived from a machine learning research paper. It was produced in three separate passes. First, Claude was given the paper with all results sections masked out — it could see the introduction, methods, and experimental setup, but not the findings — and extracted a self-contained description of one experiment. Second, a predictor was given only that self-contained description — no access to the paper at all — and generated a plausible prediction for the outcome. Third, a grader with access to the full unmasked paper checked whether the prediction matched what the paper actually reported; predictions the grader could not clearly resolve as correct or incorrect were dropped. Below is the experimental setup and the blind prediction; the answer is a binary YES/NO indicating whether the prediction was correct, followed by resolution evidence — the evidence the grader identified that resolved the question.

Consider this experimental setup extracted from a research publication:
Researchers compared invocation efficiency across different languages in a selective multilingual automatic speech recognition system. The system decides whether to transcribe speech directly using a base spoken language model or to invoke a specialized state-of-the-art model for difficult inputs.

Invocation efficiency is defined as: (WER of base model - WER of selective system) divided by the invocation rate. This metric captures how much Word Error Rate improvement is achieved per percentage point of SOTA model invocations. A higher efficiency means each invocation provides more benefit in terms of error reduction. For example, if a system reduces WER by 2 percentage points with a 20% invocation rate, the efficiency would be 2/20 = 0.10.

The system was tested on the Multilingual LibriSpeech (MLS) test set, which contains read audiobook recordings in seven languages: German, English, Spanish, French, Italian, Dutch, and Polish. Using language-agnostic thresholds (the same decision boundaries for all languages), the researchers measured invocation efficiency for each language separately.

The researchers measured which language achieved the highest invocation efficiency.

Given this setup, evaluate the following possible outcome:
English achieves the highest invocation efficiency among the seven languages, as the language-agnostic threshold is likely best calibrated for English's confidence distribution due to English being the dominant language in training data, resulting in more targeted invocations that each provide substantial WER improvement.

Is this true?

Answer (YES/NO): NO